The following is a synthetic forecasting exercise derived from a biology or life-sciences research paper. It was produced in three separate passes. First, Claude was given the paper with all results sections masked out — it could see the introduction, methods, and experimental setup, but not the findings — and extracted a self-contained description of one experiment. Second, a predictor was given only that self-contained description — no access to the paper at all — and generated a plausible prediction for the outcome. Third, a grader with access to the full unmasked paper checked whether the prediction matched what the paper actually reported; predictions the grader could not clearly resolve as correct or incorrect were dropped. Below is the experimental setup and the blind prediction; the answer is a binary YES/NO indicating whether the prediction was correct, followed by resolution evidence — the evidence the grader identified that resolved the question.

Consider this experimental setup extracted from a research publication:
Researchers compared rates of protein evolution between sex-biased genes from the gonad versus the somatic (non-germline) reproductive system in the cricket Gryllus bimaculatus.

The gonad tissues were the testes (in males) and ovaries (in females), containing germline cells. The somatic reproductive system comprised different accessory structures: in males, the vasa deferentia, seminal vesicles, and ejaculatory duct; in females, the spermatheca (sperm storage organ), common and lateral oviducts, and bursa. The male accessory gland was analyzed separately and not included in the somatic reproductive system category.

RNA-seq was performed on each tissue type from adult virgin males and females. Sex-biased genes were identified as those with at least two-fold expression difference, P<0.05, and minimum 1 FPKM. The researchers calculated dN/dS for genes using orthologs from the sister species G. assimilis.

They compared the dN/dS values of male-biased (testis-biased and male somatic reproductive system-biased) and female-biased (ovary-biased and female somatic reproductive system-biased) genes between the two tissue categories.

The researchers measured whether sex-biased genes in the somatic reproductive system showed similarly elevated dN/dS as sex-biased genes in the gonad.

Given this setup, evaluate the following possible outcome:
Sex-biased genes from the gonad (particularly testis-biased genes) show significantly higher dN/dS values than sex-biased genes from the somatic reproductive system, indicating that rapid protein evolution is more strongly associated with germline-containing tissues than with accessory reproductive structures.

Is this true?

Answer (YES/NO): YES